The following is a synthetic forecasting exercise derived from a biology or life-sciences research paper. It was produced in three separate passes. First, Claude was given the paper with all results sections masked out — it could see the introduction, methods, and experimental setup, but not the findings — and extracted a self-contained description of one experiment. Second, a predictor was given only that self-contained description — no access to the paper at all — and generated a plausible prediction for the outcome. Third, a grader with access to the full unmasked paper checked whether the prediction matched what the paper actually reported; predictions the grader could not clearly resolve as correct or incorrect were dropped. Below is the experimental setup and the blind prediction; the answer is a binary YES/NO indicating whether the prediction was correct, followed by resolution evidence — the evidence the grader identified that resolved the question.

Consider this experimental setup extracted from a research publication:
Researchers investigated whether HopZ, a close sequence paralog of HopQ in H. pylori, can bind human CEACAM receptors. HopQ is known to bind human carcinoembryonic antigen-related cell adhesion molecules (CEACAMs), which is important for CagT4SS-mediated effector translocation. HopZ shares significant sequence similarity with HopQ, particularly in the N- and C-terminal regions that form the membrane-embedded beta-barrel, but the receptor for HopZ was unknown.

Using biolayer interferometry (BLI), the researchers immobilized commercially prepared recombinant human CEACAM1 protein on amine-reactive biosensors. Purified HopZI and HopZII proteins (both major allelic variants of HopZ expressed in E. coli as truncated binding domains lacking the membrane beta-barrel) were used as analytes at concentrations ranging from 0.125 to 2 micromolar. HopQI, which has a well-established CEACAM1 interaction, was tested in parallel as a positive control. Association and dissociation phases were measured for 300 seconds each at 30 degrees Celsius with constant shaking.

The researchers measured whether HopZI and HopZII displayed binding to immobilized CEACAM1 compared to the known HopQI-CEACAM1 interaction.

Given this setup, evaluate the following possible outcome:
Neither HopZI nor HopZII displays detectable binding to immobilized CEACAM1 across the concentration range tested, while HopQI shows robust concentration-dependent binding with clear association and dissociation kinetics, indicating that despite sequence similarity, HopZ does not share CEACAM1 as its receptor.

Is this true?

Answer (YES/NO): NO